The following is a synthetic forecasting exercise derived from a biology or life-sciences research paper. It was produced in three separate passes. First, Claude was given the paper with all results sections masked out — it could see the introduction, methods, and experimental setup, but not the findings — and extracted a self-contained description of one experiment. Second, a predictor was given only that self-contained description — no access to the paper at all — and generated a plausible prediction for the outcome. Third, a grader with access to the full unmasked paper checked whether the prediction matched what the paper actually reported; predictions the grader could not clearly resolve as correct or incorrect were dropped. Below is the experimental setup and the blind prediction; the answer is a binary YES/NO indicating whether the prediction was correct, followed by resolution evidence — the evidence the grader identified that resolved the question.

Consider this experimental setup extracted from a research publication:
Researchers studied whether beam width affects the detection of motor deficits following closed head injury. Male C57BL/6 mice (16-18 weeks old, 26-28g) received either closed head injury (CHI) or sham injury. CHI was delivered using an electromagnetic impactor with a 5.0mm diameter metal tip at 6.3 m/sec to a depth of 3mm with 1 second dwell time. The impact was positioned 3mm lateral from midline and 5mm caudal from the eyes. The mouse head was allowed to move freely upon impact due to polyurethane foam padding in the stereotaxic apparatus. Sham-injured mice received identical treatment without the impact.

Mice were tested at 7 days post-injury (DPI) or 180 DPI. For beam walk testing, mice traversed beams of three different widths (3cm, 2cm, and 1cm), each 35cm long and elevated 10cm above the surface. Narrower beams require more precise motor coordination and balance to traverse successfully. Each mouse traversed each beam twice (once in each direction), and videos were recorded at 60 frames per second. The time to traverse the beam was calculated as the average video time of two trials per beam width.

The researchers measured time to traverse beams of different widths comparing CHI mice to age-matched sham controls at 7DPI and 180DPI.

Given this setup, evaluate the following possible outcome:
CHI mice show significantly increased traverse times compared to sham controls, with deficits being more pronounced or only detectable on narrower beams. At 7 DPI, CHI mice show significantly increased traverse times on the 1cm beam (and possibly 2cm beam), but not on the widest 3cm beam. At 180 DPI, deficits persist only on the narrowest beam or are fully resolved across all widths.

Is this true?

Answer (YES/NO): NO